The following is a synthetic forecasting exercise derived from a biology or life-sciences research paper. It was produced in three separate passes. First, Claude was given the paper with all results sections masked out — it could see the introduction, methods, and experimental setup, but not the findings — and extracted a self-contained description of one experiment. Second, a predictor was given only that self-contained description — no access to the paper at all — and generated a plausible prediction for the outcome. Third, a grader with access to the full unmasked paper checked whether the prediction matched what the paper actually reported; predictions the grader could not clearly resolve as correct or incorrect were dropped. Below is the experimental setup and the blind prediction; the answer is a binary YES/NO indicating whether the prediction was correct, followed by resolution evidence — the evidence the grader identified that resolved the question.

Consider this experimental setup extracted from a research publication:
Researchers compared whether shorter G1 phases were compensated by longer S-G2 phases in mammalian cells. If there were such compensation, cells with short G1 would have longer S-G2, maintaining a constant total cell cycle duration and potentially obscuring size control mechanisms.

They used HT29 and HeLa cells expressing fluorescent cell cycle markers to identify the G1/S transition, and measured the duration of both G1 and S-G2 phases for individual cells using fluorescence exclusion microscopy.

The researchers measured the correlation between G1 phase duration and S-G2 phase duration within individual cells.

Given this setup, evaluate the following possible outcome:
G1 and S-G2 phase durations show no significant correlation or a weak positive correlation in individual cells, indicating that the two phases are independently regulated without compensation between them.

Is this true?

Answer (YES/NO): YES